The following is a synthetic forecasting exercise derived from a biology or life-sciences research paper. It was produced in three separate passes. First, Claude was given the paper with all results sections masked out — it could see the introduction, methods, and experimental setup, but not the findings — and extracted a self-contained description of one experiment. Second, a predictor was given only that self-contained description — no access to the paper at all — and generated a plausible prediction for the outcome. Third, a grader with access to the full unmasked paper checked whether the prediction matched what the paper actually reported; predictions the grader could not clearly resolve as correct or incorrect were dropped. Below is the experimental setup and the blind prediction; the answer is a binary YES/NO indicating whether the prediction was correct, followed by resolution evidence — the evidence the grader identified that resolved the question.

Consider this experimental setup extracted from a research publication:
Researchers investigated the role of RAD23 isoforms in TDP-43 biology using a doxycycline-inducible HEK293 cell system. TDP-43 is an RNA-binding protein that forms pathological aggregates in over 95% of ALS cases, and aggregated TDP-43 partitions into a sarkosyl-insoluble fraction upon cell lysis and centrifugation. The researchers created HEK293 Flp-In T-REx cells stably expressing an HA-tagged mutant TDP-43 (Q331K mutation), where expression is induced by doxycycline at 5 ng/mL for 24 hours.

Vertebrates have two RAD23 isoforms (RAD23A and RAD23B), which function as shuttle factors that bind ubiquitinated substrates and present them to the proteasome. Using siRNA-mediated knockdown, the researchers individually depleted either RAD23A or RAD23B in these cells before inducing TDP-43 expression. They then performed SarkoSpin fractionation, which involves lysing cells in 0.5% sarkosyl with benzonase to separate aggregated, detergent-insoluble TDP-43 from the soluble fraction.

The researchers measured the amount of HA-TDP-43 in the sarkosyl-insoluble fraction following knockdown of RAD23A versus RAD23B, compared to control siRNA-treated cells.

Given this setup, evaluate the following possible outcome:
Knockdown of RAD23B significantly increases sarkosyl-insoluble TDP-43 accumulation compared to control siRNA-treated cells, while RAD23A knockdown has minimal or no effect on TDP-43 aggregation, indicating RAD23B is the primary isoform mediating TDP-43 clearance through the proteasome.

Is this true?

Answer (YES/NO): NO